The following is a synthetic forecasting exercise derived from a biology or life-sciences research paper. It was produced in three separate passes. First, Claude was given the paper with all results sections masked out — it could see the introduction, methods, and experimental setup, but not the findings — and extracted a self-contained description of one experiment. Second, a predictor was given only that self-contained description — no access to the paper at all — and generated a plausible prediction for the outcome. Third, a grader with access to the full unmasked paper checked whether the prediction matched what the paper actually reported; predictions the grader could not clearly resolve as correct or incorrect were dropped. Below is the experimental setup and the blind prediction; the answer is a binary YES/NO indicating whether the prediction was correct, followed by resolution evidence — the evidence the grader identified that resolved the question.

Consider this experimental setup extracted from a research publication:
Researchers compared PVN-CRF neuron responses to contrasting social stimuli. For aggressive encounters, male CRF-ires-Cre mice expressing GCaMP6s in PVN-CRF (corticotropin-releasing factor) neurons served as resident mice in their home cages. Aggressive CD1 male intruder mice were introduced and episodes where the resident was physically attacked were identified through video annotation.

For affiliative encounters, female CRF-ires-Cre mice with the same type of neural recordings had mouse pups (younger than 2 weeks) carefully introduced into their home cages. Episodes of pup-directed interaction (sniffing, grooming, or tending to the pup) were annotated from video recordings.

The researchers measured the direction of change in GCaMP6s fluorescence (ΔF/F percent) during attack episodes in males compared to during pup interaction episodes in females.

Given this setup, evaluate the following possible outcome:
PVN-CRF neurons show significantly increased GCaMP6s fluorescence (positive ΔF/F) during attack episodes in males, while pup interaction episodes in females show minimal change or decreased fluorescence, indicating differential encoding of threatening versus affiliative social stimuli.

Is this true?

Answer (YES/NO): YES